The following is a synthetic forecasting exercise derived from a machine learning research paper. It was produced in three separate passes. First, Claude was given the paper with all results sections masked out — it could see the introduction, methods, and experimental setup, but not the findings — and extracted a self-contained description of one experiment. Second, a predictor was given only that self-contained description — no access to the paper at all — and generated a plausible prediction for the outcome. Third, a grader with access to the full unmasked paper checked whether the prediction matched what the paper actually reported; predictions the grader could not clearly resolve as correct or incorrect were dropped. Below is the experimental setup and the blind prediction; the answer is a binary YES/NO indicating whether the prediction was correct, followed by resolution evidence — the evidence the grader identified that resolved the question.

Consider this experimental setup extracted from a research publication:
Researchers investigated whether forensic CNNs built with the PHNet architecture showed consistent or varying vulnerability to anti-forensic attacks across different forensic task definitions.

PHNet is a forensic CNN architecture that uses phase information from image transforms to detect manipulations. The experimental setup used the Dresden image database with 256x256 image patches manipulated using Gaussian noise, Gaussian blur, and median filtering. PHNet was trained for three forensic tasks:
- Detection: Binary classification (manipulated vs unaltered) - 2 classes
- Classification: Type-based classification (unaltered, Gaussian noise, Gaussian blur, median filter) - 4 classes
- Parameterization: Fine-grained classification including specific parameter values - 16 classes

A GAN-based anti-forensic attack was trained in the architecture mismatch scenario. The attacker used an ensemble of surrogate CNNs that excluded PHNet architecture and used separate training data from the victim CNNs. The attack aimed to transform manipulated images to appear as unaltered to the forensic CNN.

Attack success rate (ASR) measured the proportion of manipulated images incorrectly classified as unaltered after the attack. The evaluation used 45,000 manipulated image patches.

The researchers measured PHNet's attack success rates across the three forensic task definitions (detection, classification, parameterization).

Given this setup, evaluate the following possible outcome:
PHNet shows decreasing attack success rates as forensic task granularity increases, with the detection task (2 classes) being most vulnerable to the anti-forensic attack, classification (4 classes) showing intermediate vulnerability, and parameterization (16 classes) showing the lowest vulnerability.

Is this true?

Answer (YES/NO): NO